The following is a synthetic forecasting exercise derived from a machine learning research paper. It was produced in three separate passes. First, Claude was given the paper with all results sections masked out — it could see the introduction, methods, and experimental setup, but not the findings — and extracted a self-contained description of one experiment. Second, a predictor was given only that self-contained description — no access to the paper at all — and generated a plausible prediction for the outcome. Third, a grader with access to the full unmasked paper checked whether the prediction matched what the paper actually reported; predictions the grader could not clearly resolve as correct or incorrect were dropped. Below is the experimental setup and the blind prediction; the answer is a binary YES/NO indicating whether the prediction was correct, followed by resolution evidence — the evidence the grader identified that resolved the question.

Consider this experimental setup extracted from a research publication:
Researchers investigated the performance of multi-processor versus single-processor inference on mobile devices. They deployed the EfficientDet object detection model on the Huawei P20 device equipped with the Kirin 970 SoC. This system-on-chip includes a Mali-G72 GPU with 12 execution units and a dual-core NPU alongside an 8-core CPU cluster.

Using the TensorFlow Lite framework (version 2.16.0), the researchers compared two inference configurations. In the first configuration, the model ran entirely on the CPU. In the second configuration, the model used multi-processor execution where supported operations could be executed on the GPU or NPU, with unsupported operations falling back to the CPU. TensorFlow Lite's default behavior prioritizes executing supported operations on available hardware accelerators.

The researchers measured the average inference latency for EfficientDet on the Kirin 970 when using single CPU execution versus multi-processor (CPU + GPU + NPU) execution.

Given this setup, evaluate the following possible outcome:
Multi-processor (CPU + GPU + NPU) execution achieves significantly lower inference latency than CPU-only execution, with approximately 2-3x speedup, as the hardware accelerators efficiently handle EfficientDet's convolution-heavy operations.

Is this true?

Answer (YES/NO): NO